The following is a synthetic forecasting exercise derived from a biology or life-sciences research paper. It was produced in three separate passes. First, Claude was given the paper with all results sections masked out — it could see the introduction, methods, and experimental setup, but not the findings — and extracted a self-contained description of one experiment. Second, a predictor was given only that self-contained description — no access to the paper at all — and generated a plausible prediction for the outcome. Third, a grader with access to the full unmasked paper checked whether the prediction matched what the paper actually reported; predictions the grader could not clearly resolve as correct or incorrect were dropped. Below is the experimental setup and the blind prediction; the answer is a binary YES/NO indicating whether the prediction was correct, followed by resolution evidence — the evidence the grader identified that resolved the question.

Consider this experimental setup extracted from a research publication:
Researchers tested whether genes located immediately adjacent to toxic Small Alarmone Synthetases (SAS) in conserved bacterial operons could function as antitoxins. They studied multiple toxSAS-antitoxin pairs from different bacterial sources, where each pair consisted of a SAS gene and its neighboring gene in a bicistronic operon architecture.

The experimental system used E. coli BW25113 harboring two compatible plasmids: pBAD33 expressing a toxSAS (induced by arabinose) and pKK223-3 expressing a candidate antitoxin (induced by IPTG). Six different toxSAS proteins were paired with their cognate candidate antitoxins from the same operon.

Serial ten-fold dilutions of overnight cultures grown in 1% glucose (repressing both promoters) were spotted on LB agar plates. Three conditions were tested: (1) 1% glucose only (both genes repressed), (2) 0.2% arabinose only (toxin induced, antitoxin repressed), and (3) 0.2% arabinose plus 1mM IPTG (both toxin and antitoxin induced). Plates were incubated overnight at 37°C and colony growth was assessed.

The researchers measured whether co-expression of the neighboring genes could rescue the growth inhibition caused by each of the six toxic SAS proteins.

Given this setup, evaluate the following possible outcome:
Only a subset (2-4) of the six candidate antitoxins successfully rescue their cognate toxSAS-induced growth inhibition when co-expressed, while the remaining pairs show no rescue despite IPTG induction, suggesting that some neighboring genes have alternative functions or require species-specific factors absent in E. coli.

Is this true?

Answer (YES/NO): NO